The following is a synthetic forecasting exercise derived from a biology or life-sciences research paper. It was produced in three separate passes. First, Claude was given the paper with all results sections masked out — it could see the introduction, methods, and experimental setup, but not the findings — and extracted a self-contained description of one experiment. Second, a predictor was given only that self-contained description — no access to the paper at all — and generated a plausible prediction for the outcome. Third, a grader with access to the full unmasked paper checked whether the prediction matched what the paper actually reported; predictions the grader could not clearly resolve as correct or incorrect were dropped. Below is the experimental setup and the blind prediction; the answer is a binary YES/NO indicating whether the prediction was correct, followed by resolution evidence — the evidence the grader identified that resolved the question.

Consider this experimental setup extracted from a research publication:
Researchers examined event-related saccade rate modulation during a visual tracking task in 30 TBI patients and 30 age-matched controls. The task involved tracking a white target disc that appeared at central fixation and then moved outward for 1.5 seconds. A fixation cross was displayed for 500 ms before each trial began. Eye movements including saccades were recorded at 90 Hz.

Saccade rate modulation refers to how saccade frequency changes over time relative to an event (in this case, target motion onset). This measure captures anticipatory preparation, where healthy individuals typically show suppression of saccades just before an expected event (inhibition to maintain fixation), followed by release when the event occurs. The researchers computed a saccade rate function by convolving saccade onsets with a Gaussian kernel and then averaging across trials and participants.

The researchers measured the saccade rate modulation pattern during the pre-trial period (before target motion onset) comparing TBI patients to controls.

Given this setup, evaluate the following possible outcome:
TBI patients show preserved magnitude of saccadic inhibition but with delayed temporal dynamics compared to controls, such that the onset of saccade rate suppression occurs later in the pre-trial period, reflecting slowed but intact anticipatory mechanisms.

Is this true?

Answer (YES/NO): NO